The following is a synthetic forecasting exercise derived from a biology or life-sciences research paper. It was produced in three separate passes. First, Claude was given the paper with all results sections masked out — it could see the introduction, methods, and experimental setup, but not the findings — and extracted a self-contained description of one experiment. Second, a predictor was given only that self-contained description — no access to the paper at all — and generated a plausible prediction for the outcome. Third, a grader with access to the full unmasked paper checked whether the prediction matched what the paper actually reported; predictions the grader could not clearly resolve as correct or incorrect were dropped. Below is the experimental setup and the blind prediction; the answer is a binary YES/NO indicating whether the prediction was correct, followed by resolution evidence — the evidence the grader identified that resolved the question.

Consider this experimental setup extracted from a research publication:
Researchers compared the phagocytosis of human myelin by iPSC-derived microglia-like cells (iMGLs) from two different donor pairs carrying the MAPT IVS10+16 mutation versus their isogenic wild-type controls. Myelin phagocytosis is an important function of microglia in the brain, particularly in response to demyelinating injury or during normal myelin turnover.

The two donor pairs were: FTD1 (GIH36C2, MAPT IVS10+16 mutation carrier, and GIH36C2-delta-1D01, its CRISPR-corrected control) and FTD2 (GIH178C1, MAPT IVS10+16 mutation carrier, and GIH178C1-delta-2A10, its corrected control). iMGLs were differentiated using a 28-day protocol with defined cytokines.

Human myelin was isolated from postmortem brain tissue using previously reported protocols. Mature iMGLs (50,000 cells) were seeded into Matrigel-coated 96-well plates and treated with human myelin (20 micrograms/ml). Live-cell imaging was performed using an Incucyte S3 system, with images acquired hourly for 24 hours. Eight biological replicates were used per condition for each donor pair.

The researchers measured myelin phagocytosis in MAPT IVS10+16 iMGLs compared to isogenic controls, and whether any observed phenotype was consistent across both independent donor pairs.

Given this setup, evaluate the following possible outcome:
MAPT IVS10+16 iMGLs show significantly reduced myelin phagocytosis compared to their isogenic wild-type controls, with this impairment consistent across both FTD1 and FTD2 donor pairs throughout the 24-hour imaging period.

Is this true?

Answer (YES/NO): YES